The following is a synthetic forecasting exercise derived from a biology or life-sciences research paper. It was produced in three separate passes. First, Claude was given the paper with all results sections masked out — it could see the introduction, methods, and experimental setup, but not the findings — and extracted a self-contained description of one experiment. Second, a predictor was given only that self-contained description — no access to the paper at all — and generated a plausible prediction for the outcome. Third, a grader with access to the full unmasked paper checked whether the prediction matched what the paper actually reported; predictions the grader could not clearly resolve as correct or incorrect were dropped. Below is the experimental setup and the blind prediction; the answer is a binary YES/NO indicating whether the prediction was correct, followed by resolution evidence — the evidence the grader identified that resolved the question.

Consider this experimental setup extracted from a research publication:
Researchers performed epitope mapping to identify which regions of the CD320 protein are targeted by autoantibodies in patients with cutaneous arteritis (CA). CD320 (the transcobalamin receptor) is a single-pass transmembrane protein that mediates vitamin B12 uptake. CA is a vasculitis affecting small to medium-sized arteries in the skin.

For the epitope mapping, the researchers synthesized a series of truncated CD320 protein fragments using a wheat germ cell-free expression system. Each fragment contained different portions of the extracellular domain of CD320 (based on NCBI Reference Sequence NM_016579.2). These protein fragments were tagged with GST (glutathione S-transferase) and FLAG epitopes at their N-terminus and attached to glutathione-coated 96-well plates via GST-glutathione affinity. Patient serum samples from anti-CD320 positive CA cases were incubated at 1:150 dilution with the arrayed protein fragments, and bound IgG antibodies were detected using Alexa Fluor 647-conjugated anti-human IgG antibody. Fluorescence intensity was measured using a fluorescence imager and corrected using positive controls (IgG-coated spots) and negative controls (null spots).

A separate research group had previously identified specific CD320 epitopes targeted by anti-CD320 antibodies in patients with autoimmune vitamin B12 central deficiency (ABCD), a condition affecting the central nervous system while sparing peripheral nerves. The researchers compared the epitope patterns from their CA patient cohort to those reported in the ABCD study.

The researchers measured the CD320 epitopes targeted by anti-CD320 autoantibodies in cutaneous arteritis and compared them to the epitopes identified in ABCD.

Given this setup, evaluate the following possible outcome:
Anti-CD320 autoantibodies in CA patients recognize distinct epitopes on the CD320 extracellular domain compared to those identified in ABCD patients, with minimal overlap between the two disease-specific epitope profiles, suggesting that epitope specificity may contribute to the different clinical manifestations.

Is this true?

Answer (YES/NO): NO